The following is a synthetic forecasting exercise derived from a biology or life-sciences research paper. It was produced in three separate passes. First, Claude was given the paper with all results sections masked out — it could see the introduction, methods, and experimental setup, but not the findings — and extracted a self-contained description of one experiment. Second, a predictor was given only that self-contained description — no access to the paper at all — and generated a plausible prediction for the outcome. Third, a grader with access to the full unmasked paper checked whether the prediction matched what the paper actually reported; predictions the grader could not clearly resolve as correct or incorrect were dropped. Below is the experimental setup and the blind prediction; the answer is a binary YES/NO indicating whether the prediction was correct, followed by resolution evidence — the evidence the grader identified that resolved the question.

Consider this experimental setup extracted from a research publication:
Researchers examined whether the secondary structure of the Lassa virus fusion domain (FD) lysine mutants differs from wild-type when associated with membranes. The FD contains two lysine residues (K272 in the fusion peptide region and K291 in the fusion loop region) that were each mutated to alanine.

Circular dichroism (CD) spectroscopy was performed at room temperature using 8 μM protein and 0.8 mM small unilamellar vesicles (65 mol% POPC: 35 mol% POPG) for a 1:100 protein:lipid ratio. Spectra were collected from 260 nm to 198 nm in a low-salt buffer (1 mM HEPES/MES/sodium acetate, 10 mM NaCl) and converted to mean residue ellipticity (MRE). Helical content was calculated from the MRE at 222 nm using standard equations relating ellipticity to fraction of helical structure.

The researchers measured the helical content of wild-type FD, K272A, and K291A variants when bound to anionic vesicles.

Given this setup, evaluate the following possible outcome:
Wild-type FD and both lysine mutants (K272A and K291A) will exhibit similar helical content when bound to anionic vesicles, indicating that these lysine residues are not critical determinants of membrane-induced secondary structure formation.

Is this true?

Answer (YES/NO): YES